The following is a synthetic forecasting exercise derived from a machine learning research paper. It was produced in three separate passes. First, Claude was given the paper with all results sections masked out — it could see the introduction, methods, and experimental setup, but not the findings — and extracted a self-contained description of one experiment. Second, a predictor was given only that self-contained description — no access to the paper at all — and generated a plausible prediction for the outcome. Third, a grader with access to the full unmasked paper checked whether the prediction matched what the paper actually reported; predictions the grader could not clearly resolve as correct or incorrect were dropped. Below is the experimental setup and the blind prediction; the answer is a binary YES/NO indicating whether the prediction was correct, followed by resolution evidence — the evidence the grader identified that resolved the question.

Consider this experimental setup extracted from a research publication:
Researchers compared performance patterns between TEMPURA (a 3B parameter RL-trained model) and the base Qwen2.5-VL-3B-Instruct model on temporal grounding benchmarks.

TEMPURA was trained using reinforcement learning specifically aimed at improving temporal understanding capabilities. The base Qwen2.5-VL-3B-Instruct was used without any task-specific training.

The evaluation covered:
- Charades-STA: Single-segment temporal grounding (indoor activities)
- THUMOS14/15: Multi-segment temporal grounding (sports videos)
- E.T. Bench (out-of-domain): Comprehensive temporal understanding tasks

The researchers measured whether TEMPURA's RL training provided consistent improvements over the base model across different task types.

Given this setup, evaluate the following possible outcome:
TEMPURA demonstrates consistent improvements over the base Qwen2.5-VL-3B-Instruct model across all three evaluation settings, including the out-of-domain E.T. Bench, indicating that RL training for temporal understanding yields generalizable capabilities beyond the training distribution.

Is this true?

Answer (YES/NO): NO